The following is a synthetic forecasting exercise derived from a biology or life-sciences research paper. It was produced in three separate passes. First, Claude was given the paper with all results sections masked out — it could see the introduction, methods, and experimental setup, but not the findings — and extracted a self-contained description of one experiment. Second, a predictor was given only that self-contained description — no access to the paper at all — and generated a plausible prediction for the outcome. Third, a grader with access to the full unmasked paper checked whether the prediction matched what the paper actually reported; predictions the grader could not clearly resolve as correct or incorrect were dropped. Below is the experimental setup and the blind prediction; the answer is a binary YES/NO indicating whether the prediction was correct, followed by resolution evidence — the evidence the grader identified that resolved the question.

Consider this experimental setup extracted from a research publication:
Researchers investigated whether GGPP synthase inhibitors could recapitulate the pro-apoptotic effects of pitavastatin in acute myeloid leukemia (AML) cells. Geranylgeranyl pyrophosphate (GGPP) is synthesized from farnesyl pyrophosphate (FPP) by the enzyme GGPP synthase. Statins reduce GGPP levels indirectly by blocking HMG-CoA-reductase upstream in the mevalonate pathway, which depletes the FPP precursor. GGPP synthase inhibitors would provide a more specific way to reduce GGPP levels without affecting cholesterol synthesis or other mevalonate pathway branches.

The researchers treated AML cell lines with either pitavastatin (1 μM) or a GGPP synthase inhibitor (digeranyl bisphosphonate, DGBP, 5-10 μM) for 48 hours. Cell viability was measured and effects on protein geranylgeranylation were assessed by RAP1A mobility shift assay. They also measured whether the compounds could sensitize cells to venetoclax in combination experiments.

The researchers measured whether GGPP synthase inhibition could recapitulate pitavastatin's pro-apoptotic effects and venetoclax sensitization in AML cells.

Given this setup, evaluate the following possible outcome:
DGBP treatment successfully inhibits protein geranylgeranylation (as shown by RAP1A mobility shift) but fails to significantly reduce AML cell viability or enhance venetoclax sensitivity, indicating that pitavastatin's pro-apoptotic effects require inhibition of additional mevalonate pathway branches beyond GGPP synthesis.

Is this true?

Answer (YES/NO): NO